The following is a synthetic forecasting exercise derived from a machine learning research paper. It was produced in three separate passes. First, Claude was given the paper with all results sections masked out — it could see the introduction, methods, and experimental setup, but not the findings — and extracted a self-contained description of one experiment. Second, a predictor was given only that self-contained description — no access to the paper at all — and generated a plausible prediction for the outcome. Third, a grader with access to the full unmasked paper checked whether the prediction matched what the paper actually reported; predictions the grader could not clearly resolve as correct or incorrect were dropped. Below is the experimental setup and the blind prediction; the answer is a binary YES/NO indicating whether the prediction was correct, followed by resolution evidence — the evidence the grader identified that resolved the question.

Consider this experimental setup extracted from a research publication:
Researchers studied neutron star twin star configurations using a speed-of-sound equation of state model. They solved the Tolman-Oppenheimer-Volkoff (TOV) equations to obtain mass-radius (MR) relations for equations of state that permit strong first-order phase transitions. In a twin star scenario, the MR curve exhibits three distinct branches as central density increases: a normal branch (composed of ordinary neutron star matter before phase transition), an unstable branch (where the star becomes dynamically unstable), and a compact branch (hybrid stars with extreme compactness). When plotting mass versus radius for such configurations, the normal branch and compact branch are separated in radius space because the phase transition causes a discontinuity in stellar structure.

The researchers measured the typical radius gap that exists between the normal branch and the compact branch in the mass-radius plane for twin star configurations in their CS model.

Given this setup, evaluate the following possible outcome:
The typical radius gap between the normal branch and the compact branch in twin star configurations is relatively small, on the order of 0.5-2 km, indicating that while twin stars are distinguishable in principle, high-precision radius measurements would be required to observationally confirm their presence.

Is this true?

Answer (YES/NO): NO